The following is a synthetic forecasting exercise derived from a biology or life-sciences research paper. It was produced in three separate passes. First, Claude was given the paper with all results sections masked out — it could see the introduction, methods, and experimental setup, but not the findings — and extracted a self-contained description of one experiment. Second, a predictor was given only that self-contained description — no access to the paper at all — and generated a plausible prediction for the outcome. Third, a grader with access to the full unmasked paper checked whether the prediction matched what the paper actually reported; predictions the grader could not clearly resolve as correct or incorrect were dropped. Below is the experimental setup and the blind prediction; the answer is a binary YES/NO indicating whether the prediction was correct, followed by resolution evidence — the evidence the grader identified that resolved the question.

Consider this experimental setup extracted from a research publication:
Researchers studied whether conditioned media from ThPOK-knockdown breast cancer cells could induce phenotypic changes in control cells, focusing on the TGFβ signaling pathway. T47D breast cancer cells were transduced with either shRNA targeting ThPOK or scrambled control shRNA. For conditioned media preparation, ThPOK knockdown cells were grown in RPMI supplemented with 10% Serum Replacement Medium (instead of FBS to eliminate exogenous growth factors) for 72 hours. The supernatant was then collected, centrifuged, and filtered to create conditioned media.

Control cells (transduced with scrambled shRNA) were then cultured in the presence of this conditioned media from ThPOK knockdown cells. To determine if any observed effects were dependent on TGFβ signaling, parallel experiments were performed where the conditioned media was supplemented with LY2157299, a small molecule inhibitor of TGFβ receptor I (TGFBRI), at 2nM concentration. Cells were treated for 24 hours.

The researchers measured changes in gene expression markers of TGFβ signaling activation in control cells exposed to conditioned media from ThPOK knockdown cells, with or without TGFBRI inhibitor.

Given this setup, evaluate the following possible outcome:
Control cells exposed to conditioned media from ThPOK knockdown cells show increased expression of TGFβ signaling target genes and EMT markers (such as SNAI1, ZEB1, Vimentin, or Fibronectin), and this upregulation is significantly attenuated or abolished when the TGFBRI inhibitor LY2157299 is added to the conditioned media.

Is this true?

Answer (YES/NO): YES